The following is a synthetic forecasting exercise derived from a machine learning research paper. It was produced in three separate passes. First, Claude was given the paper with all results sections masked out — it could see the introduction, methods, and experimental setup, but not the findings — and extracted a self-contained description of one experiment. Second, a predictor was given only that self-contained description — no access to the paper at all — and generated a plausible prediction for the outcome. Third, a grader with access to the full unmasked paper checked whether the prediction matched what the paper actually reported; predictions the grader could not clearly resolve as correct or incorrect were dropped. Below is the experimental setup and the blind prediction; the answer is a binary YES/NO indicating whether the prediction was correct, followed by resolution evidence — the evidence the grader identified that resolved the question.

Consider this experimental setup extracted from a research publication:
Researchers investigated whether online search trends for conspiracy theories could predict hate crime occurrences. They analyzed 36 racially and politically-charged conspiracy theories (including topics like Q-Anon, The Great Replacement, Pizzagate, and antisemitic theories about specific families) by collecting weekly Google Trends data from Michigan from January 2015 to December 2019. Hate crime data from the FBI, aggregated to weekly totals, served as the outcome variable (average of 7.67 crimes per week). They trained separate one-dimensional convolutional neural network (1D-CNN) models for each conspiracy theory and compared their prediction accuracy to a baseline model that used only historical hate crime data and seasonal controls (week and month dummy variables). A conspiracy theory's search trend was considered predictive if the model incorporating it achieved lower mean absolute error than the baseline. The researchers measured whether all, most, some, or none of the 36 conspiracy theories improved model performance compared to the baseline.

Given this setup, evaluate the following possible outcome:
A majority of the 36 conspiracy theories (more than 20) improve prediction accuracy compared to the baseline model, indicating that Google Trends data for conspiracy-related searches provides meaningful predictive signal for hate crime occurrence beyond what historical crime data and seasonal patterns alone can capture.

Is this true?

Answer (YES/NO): NO